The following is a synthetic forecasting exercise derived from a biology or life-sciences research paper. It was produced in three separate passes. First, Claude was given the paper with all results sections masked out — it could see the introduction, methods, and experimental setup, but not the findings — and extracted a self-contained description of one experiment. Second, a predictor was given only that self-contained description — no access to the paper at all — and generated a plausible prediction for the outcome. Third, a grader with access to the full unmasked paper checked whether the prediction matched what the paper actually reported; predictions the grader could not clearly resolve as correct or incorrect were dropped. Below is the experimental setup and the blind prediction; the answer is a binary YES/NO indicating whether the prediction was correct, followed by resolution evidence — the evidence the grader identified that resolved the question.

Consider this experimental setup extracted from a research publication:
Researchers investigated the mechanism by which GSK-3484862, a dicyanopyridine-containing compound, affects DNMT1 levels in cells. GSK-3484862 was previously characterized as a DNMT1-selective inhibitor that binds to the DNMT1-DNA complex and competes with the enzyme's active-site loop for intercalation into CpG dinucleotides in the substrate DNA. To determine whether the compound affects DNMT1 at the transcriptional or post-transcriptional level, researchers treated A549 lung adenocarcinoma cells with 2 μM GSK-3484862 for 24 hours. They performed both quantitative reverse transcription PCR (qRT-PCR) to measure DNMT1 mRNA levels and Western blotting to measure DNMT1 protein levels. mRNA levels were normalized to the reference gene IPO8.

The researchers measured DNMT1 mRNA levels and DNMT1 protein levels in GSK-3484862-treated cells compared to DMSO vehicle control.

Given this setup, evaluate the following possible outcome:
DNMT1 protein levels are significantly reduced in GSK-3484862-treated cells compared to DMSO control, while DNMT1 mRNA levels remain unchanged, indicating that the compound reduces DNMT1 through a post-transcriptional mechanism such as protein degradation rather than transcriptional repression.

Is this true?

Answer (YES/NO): YES